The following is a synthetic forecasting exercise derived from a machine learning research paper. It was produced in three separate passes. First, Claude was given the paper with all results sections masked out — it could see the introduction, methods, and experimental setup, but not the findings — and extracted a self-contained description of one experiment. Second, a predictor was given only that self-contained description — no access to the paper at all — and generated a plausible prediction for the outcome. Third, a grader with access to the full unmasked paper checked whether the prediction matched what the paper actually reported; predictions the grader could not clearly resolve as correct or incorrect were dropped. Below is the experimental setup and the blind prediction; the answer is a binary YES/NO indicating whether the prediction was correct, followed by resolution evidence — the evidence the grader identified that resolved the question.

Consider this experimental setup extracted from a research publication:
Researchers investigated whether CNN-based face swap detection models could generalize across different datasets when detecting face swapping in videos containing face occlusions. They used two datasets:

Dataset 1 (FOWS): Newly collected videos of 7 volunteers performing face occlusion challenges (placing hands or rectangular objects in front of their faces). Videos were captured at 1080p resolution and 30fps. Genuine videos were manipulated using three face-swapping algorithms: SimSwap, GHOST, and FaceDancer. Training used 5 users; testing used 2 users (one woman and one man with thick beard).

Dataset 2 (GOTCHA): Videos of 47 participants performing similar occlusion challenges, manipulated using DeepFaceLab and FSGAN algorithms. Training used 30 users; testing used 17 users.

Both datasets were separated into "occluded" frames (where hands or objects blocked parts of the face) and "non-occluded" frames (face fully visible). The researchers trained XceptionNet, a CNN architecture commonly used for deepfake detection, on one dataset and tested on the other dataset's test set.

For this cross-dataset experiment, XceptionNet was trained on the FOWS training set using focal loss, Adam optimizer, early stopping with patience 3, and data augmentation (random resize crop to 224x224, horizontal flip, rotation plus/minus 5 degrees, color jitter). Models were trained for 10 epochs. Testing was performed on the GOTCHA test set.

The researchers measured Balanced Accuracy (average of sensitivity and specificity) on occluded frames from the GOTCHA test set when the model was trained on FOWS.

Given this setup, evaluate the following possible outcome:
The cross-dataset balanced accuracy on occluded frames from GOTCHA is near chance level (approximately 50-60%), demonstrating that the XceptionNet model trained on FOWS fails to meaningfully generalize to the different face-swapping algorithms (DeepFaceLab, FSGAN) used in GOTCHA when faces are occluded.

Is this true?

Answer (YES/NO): YES